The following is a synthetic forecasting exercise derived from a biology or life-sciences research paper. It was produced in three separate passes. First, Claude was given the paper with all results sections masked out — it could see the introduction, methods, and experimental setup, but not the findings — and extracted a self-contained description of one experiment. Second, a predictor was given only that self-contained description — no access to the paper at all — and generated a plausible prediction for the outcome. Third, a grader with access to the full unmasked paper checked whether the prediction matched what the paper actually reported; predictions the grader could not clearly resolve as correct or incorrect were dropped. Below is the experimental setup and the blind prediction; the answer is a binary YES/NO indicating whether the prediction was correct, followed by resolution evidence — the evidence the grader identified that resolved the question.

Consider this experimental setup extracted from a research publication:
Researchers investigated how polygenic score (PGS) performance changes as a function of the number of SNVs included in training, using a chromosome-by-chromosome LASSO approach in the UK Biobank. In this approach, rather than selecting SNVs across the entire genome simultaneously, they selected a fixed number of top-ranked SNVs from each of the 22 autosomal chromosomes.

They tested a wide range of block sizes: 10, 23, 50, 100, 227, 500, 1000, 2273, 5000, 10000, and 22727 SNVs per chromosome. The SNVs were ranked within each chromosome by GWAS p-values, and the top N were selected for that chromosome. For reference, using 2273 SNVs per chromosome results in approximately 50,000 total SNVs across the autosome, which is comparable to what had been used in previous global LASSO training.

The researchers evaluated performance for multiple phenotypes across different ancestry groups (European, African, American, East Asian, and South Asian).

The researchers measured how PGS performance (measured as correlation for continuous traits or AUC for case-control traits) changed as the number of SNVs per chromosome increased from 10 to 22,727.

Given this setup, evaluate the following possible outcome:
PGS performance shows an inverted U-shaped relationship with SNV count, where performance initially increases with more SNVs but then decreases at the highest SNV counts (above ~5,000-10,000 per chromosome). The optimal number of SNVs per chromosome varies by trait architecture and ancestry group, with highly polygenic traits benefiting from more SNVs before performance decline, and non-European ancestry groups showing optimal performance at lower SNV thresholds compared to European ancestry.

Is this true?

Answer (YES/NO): NO